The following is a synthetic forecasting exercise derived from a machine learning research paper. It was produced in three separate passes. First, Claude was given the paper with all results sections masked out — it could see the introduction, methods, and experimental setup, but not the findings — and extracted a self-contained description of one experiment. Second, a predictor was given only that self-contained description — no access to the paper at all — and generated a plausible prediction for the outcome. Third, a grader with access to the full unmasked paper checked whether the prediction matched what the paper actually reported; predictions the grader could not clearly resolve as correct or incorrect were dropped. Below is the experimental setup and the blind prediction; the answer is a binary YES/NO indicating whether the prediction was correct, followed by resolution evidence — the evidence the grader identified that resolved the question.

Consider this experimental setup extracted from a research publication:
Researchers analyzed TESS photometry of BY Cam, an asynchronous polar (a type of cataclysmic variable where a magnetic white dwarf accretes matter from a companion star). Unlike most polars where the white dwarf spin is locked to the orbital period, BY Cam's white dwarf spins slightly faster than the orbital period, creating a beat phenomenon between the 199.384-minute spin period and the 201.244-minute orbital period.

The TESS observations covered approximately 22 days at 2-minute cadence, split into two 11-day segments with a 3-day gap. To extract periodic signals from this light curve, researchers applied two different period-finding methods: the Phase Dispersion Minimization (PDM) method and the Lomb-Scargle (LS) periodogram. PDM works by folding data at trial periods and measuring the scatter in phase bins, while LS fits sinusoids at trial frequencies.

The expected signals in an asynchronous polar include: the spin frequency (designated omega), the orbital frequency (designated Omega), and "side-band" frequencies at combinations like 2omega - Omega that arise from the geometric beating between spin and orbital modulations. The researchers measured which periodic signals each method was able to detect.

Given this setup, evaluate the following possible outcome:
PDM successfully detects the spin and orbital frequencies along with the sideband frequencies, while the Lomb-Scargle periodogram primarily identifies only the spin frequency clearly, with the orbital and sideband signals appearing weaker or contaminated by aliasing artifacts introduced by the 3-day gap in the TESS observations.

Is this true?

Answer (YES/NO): NO